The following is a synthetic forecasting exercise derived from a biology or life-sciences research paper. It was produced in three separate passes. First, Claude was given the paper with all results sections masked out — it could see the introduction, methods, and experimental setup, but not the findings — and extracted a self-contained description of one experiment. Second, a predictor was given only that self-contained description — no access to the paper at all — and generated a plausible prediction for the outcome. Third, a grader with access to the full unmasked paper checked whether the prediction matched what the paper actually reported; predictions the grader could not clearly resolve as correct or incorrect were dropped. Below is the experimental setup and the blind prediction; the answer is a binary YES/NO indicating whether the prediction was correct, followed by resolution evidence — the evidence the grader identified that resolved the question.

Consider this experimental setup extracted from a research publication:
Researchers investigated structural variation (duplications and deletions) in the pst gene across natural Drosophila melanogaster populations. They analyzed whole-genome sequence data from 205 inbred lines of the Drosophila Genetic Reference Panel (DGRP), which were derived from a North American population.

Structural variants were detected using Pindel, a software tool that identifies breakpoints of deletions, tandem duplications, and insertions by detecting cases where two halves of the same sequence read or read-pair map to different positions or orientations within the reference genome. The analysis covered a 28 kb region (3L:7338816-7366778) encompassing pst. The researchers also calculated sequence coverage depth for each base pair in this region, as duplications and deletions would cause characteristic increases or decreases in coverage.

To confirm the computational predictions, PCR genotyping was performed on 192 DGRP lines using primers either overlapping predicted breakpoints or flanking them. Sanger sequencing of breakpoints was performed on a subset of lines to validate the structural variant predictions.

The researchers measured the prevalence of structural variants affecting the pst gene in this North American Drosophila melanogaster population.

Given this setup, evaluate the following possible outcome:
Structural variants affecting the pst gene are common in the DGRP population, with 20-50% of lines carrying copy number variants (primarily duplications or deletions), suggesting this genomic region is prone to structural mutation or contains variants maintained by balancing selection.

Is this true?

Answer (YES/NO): YES